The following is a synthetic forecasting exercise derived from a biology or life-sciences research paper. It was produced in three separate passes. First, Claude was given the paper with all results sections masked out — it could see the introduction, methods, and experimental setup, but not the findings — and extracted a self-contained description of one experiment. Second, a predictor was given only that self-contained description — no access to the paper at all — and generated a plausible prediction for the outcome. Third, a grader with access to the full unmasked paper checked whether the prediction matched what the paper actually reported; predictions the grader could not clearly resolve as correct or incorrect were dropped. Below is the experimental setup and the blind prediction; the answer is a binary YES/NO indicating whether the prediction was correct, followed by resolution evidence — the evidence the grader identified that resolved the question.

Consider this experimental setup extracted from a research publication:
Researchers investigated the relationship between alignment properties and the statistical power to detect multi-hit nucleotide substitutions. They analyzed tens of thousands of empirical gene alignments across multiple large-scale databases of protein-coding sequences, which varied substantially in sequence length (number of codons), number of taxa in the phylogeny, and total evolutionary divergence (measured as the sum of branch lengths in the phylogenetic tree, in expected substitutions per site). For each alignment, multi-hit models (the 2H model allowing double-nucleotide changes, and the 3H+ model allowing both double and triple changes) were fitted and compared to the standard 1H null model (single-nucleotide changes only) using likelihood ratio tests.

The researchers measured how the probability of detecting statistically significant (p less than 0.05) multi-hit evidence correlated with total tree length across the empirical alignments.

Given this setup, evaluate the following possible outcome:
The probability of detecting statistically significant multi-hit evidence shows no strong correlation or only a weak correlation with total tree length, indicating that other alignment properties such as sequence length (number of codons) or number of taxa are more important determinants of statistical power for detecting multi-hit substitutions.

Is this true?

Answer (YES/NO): NO